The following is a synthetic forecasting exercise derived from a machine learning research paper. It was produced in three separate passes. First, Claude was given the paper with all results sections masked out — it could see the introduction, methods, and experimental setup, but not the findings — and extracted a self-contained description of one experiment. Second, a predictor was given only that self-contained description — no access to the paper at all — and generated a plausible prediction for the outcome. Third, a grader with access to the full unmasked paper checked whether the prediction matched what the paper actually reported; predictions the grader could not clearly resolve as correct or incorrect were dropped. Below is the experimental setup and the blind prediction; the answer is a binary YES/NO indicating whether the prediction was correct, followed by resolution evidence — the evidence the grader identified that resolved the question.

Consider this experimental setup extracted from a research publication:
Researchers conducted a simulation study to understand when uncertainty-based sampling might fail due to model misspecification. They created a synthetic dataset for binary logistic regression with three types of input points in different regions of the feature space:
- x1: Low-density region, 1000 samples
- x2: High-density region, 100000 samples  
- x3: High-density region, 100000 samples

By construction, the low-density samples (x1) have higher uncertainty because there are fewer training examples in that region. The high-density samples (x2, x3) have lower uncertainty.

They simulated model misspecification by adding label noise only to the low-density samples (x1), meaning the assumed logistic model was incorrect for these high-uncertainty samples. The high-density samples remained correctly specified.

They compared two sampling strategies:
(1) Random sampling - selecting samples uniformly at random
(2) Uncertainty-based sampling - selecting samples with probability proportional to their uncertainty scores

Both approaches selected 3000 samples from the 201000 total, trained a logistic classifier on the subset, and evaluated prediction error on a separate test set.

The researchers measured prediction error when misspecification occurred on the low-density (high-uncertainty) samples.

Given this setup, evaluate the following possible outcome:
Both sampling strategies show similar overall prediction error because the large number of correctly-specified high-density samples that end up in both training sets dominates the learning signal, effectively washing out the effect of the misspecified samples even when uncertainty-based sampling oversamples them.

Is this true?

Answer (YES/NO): NO